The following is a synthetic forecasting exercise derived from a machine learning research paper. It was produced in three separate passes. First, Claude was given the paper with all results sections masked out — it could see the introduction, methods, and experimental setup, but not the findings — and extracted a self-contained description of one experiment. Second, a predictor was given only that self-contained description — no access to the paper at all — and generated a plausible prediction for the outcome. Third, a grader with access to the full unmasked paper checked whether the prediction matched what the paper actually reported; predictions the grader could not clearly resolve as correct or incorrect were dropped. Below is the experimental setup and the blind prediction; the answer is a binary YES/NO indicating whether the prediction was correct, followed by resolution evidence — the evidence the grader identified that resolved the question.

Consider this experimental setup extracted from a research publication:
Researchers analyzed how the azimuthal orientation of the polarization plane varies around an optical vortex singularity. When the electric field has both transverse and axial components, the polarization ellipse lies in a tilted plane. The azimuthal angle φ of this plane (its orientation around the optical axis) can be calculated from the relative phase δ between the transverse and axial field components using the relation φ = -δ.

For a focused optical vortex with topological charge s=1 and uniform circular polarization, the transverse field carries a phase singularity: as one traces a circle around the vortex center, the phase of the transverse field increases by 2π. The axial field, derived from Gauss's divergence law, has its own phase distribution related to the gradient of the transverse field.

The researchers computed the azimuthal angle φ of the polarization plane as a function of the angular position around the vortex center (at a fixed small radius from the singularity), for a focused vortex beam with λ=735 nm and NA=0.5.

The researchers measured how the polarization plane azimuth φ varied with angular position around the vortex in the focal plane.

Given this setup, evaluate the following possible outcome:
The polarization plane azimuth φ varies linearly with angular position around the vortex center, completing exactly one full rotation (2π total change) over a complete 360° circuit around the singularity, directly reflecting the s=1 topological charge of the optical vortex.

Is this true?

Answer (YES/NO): YES